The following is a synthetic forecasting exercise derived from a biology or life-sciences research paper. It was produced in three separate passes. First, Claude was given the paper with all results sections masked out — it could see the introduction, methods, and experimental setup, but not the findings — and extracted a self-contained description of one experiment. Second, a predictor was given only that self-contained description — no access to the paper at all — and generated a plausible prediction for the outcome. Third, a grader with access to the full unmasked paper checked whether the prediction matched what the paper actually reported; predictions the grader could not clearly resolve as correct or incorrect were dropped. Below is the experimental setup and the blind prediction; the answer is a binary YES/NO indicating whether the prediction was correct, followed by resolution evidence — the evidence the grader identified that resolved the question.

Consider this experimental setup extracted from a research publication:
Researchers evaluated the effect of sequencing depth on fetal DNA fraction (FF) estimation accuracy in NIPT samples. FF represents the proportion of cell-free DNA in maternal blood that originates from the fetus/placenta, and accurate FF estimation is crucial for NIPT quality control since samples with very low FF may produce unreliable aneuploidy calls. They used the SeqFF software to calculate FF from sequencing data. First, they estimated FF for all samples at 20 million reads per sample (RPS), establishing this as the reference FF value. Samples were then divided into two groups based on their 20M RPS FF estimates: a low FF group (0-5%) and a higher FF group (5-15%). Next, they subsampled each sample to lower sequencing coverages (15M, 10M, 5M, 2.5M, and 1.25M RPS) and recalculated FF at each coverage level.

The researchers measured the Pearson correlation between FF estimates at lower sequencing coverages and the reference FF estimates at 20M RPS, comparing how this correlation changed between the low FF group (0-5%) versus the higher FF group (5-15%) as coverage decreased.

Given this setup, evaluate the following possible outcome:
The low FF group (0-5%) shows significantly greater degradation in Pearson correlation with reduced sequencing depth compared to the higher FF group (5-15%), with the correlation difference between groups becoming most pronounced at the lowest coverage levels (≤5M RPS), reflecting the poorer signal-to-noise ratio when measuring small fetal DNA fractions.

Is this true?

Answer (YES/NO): YES